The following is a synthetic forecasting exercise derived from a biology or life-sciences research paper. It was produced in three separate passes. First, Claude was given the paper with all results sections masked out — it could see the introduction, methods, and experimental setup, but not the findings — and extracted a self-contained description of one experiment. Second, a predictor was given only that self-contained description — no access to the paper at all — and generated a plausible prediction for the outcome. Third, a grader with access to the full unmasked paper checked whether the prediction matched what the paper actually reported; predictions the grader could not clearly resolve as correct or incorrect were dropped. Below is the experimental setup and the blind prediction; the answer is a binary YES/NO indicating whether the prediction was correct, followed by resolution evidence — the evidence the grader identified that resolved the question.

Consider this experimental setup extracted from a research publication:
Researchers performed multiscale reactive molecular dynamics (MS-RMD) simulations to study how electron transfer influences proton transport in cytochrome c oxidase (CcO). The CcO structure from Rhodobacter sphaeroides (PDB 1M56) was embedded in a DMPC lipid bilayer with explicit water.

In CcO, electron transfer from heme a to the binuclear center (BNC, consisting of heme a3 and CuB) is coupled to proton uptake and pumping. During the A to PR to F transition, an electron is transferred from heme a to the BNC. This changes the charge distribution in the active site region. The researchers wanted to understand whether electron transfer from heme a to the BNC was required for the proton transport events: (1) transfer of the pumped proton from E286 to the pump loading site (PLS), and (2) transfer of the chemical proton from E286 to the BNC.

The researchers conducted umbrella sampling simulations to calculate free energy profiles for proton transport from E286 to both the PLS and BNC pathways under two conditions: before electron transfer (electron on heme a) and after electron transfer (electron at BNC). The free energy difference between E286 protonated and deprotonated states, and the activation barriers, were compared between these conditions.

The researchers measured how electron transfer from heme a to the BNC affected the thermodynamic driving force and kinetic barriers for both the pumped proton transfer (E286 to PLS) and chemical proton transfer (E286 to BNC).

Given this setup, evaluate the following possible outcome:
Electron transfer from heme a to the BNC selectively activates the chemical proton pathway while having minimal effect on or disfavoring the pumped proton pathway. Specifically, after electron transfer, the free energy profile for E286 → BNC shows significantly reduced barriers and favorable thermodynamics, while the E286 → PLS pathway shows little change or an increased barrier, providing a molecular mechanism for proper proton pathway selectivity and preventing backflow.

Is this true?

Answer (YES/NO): NO